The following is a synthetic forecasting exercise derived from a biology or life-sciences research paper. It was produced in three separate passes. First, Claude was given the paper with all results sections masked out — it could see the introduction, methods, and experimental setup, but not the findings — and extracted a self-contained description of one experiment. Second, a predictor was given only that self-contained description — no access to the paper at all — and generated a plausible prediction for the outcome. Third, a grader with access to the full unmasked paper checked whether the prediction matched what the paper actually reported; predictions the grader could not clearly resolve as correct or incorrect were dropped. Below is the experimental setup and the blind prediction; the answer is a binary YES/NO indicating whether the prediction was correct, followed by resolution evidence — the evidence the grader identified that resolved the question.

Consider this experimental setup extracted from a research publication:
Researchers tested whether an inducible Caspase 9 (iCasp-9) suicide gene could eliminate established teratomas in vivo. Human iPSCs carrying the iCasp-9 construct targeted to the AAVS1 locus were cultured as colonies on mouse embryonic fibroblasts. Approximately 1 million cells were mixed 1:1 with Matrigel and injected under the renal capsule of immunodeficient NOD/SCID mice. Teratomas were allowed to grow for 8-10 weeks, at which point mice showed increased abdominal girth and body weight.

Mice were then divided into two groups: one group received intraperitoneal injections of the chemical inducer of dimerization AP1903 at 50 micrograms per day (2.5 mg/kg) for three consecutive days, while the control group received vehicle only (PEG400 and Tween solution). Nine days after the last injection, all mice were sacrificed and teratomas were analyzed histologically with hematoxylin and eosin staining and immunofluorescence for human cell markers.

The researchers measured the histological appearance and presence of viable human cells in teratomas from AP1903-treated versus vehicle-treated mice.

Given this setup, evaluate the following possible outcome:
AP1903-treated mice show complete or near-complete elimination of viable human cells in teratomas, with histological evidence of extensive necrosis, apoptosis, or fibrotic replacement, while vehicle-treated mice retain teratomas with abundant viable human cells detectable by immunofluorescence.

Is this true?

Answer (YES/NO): NO